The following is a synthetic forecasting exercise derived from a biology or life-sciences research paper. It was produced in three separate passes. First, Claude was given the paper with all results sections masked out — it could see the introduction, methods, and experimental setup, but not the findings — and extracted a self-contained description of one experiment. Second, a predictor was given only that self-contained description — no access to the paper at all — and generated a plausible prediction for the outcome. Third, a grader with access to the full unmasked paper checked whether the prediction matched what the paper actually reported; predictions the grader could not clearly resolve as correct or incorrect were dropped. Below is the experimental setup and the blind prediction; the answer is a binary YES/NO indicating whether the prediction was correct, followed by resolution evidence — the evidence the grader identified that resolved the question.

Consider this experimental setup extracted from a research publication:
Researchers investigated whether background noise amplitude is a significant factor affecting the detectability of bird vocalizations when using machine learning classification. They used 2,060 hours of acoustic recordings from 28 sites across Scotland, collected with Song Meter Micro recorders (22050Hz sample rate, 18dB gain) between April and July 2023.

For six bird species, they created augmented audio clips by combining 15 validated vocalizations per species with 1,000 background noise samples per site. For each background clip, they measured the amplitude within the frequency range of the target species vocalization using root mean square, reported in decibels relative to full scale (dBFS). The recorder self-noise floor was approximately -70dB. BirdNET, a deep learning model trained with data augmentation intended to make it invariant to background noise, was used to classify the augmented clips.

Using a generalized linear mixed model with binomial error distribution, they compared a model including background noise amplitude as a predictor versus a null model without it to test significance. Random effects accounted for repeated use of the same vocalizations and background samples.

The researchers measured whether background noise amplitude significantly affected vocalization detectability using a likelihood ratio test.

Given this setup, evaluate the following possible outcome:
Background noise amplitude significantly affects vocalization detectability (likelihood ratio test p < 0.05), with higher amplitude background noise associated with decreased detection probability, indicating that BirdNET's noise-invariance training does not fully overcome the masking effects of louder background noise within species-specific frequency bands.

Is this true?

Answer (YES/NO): YES